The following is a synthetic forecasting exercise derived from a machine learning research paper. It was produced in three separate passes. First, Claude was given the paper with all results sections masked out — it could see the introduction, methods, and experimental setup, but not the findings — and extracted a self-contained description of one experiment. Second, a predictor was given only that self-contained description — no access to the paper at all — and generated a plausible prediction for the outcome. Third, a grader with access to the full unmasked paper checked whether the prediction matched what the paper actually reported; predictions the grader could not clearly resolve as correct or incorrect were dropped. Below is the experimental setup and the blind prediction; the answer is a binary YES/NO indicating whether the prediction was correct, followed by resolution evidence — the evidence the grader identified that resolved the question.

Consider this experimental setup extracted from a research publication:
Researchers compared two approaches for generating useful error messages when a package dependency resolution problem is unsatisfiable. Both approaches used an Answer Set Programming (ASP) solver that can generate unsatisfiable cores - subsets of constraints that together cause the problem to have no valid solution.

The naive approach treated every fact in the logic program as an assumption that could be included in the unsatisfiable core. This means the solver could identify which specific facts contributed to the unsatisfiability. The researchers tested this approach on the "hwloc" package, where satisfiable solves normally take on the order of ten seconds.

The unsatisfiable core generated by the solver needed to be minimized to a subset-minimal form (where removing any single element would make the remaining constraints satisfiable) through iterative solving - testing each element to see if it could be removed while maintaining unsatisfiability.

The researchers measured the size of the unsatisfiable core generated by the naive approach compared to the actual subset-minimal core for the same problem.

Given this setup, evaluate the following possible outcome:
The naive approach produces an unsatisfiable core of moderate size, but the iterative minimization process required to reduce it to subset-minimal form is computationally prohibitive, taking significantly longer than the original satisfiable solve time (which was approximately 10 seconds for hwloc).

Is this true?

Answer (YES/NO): NO